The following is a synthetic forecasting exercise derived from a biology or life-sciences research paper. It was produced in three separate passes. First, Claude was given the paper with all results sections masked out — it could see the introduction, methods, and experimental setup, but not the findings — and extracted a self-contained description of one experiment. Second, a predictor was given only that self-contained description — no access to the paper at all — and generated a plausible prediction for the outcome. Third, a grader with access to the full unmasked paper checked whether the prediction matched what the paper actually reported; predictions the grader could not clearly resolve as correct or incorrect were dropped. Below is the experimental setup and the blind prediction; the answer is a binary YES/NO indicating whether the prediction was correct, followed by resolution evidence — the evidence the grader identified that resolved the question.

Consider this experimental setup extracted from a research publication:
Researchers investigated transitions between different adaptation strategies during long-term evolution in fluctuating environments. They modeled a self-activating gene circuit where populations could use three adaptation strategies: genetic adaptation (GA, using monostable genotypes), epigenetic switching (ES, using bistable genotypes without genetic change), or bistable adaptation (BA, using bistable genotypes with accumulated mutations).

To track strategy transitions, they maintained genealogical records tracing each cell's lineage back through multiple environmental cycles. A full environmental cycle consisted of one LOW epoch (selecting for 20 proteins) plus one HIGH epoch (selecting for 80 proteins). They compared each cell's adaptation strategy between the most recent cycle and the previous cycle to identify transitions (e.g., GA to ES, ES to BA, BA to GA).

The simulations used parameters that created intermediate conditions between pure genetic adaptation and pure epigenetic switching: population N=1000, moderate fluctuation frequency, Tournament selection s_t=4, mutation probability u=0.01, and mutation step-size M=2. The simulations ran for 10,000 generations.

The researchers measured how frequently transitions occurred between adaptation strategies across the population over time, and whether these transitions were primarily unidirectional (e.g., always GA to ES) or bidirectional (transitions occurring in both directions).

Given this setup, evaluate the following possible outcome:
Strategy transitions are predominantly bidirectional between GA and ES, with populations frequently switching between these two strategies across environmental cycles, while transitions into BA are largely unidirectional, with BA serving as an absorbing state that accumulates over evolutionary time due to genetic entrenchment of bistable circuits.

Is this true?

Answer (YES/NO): NO